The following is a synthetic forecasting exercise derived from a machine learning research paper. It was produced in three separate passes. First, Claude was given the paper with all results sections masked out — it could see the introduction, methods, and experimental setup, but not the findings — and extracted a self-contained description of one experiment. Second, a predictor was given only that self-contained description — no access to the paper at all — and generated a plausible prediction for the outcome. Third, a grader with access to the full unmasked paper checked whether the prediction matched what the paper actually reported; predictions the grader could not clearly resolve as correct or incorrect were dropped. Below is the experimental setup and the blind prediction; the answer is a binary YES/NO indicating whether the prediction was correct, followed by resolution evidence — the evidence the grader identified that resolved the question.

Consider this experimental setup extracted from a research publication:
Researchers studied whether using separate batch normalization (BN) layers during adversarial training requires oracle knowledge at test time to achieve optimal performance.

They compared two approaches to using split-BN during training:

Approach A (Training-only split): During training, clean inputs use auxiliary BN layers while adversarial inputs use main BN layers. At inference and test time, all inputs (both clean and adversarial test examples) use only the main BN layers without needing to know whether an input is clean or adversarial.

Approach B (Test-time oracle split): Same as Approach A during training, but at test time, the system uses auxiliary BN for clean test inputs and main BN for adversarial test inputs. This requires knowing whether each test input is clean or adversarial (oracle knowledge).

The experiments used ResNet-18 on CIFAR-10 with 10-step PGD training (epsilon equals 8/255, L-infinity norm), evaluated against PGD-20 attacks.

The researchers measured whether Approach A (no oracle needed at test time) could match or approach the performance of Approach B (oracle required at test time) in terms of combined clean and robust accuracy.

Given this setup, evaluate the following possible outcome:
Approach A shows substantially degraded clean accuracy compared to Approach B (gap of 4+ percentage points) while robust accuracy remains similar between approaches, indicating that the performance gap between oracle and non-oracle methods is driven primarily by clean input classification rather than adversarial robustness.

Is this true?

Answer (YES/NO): YES